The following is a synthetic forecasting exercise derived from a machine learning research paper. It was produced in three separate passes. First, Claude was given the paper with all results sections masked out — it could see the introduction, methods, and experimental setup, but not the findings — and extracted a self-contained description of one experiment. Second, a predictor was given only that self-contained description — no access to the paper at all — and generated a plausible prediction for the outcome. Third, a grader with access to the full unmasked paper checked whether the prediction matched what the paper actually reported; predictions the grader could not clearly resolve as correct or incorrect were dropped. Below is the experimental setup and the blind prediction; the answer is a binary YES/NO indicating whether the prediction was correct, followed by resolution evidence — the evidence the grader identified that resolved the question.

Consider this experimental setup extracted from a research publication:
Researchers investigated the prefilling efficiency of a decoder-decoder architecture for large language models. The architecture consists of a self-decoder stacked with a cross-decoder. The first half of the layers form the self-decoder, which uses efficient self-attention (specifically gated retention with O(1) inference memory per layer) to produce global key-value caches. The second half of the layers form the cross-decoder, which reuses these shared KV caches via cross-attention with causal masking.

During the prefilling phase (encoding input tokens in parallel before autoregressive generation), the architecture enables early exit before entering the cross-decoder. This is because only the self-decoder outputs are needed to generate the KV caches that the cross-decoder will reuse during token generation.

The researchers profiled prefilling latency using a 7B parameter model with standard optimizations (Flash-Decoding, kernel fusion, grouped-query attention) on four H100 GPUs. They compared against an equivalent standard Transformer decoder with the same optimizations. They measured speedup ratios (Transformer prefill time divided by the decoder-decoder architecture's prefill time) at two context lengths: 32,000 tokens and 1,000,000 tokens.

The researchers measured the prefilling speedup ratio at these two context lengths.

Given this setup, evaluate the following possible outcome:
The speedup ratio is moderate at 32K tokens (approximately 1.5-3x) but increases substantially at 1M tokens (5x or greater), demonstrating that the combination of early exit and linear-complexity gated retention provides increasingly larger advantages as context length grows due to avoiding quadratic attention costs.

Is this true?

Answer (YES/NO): YES